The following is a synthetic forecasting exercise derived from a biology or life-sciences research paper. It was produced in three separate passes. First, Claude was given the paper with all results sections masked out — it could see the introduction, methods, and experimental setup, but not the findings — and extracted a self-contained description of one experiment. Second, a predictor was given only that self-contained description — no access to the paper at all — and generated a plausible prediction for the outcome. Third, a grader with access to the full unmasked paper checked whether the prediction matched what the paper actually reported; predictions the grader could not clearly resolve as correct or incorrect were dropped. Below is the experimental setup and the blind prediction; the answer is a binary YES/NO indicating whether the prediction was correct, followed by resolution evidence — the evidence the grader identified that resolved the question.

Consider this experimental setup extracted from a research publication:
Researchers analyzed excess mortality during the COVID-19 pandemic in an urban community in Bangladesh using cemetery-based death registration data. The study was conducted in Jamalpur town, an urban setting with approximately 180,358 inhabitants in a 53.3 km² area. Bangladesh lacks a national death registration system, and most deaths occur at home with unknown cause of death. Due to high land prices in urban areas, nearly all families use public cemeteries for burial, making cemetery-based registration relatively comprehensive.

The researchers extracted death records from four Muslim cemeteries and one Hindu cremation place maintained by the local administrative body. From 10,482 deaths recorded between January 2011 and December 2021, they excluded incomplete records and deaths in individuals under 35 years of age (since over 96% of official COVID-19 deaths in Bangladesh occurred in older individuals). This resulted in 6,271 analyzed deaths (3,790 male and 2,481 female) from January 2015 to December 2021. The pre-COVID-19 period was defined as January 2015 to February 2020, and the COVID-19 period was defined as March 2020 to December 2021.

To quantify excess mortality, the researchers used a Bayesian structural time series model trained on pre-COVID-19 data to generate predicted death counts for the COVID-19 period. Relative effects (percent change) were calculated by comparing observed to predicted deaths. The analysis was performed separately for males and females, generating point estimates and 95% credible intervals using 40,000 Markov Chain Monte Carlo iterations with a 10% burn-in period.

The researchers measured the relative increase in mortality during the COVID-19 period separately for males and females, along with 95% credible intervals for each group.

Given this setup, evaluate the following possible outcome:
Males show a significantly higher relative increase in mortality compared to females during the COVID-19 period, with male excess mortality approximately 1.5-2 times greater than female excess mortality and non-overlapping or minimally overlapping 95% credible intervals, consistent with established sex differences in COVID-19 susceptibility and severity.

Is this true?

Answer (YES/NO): NO